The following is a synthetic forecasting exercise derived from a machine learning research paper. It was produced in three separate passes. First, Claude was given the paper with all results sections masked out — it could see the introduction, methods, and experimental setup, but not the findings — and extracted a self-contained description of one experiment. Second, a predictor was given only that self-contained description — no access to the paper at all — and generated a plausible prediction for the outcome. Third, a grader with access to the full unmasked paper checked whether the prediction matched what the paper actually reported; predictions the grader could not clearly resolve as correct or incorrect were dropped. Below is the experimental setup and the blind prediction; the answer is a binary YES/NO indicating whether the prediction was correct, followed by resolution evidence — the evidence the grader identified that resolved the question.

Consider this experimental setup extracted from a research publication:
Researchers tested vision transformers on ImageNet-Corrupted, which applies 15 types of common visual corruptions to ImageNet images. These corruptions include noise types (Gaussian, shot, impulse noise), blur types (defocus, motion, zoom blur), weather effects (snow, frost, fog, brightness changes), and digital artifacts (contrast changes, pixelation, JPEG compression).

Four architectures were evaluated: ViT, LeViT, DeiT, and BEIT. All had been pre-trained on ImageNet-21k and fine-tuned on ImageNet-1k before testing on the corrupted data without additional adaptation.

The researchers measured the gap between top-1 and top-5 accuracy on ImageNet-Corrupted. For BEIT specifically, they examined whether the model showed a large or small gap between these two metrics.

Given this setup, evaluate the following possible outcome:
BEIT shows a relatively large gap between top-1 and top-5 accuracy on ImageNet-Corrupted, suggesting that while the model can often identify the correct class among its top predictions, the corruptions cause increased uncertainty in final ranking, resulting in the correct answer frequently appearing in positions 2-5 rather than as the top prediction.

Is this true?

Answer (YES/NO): NO